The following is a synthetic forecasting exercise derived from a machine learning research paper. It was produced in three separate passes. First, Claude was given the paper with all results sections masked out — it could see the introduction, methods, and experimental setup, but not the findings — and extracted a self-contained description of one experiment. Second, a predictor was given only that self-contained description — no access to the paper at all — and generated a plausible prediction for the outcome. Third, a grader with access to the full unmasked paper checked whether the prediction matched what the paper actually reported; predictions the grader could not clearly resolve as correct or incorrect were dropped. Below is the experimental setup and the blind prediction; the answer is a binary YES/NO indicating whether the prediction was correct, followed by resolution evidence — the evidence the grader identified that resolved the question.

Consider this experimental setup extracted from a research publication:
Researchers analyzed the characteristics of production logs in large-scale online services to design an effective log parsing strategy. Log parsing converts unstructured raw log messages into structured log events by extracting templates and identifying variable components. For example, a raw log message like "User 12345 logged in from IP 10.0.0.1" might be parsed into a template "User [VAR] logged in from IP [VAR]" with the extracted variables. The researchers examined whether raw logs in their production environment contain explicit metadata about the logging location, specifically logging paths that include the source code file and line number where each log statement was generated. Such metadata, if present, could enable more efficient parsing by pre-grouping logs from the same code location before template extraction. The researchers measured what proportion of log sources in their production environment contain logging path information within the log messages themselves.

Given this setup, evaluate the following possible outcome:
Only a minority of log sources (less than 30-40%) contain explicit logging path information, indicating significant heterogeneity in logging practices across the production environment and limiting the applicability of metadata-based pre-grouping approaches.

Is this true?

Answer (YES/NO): NO